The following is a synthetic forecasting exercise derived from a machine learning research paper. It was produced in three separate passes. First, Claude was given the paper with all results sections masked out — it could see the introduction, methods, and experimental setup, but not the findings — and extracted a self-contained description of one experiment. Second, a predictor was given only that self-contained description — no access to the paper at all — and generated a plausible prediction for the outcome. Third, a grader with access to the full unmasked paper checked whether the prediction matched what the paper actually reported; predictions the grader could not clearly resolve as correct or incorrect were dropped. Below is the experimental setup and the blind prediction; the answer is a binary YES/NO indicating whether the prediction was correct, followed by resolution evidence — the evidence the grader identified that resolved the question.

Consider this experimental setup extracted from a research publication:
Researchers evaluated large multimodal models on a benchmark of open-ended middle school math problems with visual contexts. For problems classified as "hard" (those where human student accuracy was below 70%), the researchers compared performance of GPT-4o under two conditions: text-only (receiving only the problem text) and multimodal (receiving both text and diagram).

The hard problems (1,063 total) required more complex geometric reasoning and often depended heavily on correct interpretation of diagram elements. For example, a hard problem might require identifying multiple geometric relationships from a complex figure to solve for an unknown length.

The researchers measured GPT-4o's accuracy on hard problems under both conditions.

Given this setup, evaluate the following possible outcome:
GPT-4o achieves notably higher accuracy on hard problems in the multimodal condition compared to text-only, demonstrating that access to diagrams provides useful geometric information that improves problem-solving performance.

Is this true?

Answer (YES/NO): YES